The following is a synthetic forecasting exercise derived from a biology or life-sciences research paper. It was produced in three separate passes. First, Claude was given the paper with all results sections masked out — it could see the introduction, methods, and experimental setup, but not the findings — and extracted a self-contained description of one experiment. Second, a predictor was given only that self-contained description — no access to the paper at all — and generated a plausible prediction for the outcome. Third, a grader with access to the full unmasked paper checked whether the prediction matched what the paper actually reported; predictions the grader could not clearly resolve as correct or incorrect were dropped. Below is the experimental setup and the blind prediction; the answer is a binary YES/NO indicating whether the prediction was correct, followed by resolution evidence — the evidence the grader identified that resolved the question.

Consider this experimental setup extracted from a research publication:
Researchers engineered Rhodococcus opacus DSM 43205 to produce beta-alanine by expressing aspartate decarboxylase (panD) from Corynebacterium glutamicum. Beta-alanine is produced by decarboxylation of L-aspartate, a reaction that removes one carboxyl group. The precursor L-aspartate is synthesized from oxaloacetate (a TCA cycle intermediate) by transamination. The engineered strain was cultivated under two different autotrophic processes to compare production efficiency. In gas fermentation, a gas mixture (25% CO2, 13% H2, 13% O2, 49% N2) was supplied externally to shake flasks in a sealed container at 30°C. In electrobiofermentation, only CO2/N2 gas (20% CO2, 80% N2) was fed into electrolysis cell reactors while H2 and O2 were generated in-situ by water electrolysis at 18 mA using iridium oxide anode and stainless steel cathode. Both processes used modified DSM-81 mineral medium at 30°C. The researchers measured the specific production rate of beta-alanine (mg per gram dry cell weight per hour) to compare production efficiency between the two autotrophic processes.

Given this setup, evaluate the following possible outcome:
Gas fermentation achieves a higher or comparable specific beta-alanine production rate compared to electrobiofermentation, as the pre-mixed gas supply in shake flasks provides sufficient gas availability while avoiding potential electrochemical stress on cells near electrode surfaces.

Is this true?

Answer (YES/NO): YES